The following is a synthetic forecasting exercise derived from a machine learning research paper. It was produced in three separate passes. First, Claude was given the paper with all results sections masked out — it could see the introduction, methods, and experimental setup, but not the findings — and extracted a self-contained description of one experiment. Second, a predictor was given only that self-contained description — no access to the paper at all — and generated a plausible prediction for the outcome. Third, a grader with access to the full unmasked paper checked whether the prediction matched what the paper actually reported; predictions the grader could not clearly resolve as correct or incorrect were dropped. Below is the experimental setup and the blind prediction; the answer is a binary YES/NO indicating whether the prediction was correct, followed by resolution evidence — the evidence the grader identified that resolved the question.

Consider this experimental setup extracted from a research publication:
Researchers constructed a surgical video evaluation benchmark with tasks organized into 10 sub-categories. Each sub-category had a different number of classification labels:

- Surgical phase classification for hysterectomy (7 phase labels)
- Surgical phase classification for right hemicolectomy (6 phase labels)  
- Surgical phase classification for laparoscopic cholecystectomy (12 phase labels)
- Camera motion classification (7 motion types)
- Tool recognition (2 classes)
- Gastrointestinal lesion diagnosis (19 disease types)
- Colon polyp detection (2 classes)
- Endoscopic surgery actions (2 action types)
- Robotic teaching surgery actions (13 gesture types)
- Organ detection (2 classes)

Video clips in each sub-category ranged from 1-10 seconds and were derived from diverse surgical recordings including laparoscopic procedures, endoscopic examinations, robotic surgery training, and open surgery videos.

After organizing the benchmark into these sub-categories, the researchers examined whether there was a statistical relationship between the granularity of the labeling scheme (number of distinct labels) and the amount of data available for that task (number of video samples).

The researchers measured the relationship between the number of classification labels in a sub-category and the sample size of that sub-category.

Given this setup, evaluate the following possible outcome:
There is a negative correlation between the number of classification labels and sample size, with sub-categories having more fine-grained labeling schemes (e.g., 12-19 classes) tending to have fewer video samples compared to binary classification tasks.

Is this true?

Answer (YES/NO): NO